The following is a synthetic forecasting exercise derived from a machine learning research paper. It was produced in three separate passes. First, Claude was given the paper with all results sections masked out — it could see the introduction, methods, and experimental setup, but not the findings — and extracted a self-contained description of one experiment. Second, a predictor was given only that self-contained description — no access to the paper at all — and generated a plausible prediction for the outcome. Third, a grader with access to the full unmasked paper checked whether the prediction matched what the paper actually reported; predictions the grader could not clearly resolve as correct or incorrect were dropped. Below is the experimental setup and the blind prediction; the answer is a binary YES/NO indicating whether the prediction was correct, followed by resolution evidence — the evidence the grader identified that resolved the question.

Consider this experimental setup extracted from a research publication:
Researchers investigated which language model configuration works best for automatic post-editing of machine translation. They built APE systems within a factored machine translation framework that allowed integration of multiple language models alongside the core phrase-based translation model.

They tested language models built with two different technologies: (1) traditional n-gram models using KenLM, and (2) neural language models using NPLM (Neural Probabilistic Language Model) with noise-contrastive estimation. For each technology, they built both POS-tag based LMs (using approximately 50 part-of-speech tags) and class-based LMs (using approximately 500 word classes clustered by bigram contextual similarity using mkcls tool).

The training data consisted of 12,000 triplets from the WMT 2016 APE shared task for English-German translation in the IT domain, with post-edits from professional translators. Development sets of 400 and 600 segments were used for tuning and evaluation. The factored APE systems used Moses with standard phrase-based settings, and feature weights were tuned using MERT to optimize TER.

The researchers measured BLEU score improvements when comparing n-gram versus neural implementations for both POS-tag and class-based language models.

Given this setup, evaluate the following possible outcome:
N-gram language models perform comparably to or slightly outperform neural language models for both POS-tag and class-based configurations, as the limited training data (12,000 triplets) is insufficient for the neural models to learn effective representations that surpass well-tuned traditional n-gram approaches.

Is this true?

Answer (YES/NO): NO